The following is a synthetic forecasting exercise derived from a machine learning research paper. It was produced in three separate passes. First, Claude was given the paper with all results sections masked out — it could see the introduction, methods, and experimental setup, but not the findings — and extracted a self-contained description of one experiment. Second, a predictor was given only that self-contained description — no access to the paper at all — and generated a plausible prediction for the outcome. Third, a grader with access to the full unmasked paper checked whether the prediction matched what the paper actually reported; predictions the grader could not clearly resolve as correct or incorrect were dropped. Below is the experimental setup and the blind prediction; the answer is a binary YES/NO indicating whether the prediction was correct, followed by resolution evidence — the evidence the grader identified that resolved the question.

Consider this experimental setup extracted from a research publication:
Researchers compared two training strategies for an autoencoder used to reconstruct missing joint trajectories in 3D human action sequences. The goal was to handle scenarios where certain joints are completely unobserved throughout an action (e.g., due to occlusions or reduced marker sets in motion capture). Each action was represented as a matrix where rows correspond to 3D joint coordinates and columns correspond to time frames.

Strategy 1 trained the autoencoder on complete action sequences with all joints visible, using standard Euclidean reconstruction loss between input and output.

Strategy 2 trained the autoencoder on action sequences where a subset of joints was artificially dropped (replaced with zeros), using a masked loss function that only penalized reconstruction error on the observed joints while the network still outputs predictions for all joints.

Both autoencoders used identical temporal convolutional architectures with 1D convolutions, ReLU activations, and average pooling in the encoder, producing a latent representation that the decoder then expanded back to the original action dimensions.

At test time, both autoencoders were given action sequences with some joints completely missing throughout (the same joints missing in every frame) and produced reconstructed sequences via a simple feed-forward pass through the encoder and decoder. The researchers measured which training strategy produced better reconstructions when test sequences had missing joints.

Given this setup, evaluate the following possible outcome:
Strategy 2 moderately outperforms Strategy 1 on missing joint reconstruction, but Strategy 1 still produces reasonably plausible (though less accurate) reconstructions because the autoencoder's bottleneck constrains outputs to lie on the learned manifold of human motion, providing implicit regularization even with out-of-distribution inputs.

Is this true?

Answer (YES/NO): NO